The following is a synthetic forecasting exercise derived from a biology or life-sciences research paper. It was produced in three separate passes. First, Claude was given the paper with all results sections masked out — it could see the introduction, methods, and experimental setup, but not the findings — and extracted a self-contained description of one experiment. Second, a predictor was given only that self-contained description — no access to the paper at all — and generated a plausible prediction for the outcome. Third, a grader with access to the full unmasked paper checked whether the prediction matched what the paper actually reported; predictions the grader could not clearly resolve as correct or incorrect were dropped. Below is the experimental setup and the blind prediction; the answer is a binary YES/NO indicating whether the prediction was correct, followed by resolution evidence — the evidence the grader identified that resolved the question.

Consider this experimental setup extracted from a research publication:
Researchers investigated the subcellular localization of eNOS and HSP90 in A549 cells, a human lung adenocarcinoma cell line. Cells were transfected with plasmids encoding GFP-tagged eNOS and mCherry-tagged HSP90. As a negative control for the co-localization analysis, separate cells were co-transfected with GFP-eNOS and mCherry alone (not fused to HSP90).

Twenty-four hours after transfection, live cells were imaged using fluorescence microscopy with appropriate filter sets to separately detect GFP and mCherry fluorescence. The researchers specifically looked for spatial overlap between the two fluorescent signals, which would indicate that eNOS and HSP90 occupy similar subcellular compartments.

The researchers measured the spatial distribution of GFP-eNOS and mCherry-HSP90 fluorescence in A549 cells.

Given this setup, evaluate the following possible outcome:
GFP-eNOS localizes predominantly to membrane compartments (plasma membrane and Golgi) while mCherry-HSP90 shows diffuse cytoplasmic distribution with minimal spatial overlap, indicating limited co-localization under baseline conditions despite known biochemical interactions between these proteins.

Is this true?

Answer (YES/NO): NO